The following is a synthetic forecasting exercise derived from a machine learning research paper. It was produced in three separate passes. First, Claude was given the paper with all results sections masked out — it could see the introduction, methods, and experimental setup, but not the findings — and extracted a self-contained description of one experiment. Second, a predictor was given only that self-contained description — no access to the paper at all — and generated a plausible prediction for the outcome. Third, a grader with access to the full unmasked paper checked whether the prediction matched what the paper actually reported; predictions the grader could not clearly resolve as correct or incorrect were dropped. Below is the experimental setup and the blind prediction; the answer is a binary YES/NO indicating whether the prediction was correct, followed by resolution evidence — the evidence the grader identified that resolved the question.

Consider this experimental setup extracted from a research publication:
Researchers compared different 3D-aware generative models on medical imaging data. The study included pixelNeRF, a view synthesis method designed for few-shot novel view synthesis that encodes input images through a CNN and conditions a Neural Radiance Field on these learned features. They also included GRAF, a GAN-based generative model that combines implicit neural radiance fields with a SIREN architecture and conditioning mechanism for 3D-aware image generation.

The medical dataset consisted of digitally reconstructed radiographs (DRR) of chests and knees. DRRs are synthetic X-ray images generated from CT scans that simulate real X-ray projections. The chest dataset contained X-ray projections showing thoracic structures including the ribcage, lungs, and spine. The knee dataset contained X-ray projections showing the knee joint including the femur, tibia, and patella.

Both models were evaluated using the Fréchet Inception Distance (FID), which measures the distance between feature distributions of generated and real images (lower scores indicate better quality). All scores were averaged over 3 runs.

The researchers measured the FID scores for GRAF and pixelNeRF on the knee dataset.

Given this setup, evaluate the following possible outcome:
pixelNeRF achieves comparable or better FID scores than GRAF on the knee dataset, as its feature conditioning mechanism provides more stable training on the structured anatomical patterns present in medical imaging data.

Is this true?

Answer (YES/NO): NO